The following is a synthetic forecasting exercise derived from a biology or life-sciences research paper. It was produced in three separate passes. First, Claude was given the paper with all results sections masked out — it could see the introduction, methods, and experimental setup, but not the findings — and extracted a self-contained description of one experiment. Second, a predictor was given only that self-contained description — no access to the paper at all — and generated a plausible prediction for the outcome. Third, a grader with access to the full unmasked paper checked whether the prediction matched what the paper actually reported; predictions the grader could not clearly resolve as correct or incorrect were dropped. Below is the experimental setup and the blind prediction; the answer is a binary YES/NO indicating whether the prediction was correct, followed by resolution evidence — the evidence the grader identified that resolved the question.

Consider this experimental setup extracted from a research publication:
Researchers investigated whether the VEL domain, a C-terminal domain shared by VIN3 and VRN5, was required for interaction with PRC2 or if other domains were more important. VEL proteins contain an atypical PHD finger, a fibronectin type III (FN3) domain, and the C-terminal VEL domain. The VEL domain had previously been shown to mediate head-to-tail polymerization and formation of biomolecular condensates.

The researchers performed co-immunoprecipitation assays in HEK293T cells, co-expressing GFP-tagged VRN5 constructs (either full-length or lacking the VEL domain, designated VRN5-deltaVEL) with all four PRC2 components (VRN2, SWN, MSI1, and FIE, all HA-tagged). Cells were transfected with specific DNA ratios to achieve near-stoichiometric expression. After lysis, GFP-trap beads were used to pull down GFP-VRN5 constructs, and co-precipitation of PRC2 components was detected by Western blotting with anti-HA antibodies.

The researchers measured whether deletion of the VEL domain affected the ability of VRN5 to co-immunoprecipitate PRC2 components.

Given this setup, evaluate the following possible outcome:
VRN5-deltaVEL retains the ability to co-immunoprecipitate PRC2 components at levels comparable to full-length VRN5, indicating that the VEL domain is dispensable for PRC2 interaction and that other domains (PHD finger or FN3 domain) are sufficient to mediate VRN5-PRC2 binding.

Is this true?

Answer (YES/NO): YES